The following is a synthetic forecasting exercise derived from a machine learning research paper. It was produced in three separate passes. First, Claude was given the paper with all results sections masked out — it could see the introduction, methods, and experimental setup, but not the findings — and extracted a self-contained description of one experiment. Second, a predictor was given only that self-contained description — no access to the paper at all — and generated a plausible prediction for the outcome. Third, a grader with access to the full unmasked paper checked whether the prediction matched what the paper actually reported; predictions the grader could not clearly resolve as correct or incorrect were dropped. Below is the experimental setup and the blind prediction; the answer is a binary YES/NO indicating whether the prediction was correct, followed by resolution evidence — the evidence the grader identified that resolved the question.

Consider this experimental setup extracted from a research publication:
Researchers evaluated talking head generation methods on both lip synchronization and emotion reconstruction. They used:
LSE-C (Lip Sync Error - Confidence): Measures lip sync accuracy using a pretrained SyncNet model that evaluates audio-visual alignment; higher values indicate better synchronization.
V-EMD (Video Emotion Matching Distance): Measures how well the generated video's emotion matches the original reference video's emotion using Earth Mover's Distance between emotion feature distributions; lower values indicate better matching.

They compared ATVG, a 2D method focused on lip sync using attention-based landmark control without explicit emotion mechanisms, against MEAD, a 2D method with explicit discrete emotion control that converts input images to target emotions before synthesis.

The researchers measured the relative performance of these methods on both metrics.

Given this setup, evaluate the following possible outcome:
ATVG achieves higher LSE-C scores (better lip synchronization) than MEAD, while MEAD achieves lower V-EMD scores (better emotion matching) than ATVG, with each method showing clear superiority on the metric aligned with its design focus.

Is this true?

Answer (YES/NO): YES